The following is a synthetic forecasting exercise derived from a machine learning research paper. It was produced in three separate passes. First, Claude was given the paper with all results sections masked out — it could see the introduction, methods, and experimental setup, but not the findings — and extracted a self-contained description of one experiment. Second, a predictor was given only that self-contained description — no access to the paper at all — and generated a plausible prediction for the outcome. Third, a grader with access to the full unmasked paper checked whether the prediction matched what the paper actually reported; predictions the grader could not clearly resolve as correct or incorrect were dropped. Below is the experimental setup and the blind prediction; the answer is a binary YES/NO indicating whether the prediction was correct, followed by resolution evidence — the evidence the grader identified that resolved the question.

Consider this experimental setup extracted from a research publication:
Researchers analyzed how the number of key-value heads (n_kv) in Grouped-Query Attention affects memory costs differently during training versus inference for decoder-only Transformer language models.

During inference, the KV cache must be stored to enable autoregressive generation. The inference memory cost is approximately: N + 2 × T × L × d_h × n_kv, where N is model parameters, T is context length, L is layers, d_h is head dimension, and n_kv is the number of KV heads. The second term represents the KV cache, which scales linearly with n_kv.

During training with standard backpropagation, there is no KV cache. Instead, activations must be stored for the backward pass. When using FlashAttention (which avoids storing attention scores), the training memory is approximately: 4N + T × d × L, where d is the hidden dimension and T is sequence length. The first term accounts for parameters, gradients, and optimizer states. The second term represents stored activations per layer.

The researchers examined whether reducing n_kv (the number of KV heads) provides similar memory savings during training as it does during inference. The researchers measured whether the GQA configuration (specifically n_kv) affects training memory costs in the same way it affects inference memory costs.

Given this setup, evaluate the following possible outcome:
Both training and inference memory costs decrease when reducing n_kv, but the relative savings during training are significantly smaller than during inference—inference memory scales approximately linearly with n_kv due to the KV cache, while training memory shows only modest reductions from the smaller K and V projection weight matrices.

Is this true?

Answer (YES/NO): YES